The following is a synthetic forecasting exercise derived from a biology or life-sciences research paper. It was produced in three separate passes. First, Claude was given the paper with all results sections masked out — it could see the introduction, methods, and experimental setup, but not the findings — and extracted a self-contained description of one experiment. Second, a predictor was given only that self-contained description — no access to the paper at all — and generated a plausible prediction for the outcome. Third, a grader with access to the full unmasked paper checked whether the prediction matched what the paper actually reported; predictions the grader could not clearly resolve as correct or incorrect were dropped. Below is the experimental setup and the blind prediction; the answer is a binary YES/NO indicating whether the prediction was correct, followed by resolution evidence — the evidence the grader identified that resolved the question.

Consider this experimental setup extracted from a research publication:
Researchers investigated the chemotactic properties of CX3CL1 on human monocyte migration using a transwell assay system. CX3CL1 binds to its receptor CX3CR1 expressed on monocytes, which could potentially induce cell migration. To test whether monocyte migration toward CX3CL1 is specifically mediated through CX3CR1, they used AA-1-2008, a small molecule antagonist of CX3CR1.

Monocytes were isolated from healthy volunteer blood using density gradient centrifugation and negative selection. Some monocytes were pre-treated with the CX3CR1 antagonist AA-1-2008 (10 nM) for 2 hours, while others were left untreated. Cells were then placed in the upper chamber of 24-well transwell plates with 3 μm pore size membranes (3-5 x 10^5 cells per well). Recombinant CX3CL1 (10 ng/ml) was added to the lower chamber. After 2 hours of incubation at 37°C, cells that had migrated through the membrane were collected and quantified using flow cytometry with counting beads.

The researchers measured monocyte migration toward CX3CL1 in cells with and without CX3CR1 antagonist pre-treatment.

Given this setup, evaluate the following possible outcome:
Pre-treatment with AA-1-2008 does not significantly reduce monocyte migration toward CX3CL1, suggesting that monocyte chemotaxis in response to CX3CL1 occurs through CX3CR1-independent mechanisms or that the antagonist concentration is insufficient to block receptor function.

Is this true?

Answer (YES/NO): NO